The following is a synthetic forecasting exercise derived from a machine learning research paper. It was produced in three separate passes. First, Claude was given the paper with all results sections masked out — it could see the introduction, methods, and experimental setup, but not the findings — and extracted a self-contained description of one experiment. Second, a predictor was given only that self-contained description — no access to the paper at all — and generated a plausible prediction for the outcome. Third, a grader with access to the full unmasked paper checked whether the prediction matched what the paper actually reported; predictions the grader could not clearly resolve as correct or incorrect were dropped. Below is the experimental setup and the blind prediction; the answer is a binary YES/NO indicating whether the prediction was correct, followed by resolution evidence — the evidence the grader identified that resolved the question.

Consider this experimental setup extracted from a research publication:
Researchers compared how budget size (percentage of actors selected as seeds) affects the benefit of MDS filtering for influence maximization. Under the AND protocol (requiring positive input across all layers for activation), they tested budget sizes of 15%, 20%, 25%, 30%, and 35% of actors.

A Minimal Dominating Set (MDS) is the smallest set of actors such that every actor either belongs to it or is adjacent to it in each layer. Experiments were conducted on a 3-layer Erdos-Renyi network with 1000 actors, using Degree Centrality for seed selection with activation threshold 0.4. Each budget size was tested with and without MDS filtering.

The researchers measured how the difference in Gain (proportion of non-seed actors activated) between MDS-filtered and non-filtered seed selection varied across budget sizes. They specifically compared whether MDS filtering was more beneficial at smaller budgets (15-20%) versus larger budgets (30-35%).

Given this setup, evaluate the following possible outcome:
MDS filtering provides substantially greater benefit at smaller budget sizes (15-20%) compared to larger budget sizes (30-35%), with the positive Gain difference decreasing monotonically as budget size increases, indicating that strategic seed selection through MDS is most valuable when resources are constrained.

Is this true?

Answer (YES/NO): NO